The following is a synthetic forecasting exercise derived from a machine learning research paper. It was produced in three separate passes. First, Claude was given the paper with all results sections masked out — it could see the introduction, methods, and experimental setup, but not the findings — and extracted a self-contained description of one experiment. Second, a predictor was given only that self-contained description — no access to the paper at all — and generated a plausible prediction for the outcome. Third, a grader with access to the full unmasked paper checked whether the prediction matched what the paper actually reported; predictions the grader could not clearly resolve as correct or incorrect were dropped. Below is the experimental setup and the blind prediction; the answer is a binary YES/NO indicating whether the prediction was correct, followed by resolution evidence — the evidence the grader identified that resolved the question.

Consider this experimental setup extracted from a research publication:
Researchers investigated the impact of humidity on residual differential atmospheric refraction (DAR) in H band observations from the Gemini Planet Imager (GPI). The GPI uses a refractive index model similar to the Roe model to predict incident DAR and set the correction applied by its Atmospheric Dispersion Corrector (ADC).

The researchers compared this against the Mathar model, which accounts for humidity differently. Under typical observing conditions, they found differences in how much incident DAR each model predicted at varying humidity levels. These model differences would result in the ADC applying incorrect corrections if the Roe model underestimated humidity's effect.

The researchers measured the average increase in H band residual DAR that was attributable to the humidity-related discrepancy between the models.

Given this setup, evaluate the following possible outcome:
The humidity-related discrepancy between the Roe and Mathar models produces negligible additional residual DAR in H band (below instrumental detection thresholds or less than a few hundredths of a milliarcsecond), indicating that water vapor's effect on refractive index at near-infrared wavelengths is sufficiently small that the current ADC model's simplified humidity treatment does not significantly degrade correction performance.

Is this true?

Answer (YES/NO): NO